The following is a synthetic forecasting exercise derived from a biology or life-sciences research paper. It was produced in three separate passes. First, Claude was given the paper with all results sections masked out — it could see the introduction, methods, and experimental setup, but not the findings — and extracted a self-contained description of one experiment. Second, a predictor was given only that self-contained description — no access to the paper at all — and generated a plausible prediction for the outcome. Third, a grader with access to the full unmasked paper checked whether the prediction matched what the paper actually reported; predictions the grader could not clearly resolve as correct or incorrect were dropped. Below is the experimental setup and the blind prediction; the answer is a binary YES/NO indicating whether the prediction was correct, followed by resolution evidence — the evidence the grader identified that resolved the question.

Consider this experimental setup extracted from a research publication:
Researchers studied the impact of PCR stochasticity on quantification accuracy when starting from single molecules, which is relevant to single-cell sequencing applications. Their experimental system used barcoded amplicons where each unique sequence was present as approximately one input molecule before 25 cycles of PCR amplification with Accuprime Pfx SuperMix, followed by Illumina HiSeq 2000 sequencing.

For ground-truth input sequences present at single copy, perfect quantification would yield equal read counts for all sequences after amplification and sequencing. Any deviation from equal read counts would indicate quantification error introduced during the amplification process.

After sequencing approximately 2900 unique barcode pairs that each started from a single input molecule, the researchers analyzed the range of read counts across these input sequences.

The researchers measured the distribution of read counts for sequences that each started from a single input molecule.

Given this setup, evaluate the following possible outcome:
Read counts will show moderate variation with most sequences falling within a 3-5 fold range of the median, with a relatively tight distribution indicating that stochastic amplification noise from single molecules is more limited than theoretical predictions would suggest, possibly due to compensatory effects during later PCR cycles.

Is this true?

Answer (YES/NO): NO